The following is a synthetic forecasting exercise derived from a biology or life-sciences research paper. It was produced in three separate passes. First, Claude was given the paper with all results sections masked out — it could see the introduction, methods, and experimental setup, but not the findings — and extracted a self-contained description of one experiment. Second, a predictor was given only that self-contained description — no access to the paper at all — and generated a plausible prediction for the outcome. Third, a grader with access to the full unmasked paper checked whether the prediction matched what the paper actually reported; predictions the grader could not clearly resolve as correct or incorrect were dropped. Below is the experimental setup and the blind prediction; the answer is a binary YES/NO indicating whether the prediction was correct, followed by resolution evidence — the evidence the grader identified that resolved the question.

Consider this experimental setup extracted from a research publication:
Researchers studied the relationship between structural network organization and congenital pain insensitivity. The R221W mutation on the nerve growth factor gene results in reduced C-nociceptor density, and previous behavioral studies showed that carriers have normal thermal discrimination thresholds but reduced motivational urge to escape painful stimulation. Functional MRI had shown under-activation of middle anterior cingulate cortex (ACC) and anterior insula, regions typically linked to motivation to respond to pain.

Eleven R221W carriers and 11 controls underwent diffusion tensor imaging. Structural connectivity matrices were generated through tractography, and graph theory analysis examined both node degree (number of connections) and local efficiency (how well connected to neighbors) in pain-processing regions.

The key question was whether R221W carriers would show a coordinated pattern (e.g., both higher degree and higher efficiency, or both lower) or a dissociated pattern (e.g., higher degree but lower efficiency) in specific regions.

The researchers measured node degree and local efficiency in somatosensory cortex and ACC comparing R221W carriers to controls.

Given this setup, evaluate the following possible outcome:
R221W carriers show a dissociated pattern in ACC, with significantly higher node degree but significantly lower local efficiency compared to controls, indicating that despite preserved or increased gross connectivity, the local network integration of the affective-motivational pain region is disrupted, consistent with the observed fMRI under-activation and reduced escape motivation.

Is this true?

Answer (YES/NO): YES